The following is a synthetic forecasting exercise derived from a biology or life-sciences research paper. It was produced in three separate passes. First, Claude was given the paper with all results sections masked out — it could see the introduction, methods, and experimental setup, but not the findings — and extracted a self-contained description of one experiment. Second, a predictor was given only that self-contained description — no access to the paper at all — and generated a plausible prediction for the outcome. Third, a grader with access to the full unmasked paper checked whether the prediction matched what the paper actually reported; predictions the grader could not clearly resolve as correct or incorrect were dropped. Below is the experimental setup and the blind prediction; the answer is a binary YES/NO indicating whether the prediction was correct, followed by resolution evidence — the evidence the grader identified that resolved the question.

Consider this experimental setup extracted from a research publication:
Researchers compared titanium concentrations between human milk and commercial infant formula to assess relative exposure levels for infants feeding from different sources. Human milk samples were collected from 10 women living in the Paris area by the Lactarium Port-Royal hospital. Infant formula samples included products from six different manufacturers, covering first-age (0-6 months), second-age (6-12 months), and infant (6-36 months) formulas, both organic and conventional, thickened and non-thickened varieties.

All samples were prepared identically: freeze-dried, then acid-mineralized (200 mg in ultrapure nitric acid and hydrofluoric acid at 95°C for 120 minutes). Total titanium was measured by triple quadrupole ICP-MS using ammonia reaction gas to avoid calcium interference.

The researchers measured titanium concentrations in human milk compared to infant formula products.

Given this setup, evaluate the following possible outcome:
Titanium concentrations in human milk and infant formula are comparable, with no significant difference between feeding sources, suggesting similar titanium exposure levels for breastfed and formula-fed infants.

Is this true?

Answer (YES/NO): NO